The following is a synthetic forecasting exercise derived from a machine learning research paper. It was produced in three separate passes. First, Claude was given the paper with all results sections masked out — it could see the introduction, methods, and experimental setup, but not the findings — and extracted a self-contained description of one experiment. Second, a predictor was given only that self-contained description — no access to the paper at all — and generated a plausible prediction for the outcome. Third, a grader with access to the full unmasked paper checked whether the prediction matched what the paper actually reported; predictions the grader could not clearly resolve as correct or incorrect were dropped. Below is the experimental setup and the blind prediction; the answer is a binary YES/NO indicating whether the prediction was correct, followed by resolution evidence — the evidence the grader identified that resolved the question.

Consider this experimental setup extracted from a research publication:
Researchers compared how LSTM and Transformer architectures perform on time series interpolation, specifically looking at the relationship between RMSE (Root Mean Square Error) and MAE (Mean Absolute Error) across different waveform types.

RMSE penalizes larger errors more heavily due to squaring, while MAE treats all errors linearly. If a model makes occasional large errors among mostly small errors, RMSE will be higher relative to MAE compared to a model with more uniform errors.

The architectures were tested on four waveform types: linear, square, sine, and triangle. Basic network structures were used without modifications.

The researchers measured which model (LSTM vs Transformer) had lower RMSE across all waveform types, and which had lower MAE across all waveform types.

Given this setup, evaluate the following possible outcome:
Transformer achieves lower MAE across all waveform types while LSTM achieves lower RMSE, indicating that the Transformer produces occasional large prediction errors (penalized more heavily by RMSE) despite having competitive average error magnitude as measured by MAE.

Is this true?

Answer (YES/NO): NO